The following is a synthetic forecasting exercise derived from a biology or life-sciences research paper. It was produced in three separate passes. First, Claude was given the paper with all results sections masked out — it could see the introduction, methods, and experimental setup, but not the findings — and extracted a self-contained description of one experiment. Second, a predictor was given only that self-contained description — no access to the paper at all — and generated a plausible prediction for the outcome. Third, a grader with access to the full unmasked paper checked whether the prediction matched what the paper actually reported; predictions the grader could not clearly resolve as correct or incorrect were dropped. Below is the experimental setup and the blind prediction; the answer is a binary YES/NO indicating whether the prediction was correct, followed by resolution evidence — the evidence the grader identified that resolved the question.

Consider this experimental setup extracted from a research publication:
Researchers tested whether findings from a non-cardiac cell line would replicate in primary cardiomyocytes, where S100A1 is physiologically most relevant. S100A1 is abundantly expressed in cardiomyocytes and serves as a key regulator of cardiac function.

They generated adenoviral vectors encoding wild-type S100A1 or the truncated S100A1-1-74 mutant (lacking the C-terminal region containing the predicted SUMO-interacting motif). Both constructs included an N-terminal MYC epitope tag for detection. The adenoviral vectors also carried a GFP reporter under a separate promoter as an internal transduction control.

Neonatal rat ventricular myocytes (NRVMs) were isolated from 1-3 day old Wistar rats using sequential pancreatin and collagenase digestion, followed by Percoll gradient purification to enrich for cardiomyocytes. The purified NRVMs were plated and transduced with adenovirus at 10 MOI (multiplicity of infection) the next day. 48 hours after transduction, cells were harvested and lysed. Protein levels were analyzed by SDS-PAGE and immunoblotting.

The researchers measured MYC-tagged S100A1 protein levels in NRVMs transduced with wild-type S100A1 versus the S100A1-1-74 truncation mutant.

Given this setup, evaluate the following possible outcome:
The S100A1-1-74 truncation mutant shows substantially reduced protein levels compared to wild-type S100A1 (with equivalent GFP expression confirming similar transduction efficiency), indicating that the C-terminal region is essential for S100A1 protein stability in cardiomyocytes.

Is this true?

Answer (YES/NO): YES